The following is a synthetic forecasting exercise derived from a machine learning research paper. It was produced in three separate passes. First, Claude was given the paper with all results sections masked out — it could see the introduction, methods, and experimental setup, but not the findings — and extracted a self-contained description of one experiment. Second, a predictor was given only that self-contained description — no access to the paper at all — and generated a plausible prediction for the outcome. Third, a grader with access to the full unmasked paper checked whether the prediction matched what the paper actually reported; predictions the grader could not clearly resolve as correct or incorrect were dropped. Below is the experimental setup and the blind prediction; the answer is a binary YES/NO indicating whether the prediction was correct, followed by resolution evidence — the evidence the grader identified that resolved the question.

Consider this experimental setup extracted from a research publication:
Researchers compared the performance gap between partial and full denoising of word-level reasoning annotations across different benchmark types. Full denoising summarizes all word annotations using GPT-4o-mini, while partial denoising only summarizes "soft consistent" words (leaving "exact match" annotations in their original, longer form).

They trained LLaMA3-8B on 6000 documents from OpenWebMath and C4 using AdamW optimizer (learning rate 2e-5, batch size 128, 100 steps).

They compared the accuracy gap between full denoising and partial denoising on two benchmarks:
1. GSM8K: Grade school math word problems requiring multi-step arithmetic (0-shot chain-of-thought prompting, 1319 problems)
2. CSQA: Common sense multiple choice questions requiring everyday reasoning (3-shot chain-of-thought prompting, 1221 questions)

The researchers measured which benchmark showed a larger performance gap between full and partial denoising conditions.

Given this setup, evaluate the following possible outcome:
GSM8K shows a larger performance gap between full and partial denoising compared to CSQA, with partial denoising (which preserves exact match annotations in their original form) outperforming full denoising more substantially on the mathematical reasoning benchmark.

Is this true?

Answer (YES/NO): NO